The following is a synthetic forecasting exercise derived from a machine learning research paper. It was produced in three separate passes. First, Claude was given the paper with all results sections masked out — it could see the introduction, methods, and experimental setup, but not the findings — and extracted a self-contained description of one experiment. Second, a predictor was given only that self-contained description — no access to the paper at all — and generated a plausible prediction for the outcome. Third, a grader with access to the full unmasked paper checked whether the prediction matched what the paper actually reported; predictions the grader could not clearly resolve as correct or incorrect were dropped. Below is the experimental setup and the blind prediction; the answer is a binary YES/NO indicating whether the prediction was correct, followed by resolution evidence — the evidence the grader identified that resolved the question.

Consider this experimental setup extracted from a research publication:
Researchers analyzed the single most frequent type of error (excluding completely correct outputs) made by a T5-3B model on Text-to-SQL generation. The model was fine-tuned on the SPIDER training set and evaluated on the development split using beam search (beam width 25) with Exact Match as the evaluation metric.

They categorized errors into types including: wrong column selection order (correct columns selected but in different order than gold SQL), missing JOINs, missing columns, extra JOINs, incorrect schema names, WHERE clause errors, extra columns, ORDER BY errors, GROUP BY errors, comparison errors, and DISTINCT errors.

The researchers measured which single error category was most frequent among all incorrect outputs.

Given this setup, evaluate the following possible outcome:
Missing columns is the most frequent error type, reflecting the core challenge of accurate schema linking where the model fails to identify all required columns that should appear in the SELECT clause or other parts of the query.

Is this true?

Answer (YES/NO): NO